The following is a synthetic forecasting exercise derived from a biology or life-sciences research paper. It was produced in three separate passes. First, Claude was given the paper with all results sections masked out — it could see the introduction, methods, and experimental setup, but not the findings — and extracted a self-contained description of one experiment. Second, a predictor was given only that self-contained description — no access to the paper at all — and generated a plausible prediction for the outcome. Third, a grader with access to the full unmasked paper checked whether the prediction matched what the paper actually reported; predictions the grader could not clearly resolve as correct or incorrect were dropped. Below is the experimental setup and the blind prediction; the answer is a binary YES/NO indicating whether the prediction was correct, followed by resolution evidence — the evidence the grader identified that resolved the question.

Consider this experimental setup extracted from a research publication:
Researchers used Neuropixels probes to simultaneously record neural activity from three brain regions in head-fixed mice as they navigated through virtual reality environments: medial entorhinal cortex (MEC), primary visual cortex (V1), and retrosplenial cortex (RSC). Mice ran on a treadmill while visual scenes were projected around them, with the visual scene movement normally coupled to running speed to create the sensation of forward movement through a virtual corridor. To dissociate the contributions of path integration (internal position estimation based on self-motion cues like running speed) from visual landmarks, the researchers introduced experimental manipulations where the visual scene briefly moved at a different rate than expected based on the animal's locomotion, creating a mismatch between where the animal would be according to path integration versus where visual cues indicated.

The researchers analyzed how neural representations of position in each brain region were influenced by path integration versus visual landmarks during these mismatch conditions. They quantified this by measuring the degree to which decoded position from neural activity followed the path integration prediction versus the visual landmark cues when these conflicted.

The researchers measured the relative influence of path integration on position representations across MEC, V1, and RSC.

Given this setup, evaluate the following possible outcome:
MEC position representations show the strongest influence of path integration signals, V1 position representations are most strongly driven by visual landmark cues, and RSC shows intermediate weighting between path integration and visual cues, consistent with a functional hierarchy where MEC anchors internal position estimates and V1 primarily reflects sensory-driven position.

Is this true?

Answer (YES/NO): YES